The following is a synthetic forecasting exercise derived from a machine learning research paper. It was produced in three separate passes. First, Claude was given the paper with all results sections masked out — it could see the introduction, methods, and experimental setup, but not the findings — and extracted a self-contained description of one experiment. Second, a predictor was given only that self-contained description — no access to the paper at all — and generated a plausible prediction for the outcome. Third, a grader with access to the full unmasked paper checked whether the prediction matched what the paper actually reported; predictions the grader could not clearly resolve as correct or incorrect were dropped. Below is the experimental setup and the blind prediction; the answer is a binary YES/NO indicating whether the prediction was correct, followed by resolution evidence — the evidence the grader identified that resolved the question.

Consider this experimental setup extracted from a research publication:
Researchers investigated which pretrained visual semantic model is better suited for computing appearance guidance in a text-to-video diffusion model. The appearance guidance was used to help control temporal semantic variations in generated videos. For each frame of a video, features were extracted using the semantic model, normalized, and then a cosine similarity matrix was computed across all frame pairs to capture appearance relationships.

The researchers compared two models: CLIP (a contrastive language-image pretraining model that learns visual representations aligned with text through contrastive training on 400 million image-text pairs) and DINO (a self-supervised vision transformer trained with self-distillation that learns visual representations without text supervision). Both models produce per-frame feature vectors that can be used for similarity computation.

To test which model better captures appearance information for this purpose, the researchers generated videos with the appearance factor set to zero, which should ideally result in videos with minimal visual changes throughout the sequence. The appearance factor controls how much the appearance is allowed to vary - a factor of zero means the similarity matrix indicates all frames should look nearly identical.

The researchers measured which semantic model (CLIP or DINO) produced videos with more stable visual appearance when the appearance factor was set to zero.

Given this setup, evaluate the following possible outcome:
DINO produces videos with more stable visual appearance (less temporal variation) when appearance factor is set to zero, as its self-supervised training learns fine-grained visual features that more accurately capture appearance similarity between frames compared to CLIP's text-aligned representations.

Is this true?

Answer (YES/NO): YES